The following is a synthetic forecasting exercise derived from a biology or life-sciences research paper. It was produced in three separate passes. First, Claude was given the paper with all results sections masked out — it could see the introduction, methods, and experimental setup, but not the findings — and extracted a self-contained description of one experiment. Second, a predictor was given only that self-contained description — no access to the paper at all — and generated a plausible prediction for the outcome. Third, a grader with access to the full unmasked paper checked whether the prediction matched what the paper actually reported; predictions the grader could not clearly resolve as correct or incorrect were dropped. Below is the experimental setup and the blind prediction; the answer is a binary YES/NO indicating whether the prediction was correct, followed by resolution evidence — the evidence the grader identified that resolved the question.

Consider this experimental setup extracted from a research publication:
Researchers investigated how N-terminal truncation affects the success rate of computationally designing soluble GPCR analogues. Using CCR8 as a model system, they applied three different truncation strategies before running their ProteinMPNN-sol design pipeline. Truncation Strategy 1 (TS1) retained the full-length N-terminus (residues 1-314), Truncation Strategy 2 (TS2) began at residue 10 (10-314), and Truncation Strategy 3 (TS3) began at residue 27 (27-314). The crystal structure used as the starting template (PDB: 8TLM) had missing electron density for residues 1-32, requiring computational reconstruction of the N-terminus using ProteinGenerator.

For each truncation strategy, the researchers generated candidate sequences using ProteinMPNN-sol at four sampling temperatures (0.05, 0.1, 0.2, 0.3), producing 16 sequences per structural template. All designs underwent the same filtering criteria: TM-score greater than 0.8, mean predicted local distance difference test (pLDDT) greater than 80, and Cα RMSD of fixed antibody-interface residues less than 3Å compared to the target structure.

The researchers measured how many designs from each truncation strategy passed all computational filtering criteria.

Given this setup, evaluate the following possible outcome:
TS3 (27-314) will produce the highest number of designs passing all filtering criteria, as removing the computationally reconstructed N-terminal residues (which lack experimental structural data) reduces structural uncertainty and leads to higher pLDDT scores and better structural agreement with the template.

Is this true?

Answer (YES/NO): NO